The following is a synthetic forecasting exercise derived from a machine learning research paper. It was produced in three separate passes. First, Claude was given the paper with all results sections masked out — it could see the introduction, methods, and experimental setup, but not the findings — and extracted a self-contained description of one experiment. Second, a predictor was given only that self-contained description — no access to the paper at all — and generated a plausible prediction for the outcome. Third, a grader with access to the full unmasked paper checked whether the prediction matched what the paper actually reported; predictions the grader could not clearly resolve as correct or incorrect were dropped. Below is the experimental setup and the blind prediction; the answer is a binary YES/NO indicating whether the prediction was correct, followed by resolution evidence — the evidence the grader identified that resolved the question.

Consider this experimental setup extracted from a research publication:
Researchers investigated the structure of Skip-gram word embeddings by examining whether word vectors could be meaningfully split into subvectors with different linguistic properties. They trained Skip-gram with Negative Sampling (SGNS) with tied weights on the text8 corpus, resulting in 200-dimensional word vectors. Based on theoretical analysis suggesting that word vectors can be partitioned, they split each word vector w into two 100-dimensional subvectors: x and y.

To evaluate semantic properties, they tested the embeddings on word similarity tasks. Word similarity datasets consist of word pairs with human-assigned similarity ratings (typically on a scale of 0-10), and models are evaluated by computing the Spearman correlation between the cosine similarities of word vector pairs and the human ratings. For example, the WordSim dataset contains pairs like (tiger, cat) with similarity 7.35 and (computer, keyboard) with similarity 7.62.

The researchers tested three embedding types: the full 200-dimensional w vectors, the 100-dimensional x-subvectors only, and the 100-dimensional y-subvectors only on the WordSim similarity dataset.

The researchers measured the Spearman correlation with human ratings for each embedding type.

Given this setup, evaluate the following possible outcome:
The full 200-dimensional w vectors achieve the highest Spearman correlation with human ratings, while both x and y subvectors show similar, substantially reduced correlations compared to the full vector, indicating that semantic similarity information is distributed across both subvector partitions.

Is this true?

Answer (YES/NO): NO